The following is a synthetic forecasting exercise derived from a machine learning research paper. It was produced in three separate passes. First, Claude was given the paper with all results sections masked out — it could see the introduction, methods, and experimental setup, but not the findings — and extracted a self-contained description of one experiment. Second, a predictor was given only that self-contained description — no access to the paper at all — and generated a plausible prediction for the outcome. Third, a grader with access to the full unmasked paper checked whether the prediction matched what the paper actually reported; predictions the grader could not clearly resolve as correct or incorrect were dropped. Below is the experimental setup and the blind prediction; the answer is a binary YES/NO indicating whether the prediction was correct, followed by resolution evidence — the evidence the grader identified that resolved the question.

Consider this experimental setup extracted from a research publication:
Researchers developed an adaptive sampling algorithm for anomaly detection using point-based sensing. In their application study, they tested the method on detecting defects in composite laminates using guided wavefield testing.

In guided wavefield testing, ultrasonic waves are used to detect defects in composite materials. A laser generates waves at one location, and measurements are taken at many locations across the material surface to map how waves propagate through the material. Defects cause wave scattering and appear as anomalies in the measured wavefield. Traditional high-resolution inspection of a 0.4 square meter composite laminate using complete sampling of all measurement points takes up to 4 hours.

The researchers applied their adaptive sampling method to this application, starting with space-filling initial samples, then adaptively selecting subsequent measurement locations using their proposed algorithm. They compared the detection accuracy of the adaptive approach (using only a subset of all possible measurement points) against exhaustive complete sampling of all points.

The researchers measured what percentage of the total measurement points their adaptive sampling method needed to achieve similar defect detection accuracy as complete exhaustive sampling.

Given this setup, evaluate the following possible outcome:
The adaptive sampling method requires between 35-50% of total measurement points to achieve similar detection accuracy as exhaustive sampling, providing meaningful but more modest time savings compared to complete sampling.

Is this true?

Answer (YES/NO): NO